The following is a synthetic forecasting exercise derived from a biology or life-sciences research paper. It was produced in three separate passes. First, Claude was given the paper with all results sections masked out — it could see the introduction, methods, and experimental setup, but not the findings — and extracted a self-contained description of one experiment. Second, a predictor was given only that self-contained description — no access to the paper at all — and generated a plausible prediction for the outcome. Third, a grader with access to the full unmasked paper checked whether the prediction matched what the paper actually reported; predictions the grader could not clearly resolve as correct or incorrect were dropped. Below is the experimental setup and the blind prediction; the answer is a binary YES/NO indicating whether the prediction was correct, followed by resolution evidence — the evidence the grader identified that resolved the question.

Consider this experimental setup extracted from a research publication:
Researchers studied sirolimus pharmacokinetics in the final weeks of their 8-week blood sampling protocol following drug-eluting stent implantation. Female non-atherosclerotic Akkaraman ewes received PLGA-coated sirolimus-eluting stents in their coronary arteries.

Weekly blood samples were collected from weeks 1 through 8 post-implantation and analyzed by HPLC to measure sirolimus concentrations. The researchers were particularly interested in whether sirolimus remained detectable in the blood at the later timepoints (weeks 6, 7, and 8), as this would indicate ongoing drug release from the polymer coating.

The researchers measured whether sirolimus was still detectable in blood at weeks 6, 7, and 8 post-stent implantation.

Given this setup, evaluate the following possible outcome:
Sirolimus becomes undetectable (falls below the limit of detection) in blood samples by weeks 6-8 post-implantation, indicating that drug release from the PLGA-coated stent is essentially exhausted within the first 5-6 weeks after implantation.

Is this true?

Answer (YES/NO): NO